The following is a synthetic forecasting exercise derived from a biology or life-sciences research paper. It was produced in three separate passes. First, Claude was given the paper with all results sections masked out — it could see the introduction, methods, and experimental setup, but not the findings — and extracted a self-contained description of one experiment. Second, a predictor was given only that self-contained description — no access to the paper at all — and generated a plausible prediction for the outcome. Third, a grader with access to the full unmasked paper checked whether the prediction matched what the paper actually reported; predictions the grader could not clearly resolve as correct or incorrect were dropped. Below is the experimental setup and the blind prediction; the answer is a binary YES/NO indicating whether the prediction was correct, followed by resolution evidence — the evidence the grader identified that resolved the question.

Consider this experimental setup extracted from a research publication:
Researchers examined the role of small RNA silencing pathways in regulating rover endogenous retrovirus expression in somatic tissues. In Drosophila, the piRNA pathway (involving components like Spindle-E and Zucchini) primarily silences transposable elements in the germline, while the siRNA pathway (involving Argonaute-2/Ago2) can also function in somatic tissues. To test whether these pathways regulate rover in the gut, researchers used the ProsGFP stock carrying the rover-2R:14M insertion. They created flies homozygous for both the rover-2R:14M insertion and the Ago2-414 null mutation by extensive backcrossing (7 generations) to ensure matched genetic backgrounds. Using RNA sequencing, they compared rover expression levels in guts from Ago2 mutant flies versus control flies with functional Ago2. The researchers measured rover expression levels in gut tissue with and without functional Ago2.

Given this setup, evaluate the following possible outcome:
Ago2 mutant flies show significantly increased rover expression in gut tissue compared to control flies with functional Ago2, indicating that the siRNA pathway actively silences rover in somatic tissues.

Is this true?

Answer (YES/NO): NO